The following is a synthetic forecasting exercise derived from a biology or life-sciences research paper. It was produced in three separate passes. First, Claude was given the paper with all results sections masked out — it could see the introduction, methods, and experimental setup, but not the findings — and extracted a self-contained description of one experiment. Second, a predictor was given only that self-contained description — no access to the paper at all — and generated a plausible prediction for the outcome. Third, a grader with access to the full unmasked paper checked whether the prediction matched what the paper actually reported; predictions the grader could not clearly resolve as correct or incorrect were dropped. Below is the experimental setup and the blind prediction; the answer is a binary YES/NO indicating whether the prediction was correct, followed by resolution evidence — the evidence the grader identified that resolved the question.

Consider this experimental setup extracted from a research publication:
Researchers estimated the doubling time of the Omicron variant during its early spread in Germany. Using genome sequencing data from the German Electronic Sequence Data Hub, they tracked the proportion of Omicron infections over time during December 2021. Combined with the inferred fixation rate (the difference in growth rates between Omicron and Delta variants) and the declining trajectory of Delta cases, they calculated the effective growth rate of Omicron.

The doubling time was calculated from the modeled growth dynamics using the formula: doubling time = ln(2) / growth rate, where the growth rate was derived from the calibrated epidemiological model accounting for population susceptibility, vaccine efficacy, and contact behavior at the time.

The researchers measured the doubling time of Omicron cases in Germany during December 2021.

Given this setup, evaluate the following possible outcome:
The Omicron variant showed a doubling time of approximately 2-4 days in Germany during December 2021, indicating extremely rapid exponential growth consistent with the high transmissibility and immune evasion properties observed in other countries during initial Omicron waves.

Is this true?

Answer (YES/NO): NO